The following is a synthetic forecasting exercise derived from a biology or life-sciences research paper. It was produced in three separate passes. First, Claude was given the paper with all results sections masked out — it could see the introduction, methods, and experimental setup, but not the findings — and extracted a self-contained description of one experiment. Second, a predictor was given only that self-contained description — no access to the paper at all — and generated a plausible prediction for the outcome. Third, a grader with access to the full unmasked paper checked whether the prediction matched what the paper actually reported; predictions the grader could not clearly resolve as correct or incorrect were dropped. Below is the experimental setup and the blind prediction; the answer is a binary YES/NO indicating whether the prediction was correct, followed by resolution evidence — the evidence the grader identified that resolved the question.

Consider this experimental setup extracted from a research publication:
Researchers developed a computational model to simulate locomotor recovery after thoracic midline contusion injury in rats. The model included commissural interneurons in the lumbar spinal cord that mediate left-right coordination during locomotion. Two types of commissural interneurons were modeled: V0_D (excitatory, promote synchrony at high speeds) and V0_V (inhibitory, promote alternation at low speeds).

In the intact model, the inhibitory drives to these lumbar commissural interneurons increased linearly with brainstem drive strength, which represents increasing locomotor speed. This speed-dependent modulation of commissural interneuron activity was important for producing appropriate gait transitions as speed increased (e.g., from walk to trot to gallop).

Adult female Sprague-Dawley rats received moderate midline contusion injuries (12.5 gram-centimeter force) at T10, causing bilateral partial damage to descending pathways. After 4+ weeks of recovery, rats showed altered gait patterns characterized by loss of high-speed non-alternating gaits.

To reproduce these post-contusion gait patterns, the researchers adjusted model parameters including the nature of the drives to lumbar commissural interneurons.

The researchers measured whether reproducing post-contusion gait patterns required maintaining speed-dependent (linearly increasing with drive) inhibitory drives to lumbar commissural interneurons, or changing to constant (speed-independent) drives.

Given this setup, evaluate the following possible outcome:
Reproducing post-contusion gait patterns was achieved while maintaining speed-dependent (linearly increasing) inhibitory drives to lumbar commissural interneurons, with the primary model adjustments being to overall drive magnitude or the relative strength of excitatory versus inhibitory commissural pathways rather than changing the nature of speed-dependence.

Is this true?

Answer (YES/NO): NO